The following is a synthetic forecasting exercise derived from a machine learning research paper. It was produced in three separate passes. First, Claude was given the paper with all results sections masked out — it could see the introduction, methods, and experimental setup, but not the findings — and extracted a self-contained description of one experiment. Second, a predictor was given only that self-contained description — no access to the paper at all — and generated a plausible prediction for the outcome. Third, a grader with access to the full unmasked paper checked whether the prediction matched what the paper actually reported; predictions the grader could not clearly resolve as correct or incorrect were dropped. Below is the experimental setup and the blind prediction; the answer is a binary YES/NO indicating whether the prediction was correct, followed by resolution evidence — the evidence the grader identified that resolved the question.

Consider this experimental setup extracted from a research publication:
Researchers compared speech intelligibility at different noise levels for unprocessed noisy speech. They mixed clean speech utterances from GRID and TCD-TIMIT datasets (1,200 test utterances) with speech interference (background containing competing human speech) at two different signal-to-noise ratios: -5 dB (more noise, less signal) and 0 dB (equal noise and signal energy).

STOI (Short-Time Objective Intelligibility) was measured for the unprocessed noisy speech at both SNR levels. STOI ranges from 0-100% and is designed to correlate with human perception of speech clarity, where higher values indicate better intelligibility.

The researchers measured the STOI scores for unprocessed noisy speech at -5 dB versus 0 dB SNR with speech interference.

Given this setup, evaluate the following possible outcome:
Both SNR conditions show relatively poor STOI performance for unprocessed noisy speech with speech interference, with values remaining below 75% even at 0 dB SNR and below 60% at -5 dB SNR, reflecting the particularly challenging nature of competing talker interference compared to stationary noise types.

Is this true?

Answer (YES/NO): YES